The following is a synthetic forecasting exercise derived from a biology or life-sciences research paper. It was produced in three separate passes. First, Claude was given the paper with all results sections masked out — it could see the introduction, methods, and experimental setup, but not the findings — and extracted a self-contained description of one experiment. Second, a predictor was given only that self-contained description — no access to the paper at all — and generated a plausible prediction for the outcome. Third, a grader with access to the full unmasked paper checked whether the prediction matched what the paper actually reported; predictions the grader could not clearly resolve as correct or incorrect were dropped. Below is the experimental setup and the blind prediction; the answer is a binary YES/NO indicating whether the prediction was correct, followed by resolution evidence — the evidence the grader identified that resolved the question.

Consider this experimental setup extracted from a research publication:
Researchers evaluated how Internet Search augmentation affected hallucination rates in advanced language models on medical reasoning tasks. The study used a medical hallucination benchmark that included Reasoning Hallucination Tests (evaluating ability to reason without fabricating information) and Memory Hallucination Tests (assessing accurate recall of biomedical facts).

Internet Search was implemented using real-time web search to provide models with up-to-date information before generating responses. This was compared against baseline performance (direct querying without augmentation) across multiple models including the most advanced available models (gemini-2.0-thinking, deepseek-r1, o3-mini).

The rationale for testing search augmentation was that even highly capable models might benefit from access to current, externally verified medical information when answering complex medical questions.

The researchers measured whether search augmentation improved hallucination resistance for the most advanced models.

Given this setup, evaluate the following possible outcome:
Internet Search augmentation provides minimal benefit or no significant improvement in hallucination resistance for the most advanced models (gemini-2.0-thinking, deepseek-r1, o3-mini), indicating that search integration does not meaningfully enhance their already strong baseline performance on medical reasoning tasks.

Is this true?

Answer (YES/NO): NO